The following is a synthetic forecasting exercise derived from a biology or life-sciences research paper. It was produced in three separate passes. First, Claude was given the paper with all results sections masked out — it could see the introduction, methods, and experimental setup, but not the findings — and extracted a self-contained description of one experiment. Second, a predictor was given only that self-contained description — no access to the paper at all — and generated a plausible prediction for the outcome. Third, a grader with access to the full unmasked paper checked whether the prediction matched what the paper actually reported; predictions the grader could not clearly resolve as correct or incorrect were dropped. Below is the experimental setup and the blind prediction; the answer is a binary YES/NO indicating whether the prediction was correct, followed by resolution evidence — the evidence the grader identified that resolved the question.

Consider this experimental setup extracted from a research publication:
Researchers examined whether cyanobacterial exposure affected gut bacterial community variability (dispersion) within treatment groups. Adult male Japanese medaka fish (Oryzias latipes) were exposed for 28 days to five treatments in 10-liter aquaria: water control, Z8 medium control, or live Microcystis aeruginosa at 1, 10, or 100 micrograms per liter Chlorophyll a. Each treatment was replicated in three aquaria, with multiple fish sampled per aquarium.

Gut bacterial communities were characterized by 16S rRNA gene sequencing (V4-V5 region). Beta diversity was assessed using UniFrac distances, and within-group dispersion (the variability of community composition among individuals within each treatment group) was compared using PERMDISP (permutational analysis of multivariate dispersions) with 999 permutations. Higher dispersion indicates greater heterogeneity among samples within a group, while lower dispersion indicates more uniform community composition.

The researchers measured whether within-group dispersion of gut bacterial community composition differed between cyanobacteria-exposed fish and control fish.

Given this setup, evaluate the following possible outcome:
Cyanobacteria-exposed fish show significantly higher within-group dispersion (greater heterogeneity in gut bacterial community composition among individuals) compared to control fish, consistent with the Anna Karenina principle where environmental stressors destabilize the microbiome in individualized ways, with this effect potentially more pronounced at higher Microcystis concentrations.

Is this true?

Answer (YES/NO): NO